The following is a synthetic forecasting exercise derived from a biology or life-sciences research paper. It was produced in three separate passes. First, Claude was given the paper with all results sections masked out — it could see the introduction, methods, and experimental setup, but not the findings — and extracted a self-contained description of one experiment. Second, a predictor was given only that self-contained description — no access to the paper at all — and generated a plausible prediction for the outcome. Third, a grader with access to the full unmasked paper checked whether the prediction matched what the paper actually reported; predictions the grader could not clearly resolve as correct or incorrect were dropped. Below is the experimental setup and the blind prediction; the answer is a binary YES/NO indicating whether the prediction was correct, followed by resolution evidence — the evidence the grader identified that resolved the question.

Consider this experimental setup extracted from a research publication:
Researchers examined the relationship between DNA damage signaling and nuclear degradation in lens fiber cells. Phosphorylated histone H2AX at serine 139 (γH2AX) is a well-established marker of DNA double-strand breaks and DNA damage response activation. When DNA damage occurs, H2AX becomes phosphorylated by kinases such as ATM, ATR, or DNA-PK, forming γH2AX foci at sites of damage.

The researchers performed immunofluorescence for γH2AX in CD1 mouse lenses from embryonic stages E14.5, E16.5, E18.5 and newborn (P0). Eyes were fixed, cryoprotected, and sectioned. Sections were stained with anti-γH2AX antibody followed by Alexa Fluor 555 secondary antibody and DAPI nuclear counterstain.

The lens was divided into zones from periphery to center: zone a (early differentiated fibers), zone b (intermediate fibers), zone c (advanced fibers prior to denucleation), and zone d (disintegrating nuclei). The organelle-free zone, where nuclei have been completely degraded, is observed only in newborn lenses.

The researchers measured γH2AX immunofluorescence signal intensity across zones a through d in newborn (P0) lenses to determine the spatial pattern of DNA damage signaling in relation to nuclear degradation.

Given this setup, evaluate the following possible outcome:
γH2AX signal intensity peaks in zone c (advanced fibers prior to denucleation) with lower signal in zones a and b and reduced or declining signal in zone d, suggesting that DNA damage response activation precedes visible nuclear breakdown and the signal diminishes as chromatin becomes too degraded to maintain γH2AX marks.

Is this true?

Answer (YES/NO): YES